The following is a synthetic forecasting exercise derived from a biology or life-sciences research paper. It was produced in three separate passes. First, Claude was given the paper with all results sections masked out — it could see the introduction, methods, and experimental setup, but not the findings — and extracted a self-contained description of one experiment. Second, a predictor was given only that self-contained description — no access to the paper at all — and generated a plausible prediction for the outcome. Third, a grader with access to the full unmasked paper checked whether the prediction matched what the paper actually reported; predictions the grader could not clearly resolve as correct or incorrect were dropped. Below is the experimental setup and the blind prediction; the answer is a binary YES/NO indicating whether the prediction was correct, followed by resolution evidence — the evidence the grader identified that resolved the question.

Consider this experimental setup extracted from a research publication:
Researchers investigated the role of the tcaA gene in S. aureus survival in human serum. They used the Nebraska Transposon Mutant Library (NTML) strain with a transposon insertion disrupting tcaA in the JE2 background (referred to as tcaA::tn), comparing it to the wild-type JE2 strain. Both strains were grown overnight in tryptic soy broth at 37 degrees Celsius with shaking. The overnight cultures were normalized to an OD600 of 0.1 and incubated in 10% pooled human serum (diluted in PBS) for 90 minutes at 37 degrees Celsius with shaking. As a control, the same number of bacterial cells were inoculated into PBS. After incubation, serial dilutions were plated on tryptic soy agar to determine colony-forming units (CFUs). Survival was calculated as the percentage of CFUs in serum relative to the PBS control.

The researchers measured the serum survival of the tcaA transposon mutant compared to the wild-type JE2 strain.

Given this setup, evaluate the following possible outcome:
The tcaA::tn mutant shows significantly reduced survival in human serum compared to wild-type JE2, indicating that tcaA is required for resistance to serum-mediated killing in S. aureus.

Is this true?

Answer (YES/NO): NO